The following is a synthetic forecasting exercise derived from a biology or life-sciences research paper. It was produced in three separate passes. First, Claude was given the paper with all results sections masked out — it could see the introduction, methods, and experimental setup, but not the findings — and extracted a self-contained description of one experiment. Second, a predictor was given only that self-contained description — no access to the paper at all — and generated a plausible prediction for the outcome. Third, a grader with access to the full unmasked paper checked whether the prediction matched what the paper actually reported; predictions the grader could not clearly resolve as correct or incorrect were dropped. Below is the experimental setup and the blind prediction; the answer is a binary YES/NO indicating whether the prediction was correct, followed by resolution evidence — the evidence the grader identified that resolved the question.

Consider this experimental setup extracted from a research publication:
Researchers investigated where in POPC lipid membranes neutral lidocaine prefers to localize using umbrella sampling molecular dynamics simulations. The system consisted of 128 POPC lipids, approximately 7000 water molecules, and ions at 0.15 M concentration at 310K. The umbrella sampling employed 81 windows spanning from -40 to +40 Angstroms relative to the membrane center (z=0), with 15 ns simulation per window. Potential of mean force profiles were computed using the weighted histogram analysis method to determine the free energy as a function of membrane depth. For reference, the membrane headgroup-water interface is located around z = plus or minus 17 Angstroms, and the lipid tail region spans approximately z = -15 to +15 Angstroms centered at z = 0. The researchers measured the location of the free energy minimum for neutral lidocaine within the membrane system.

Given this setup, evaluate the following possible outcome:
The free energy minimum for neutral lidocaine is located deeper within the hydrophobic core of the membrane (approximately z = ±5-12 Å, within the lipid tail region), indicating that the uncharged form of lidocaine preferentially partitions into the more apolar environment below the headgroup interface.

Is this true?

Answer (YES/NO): NO